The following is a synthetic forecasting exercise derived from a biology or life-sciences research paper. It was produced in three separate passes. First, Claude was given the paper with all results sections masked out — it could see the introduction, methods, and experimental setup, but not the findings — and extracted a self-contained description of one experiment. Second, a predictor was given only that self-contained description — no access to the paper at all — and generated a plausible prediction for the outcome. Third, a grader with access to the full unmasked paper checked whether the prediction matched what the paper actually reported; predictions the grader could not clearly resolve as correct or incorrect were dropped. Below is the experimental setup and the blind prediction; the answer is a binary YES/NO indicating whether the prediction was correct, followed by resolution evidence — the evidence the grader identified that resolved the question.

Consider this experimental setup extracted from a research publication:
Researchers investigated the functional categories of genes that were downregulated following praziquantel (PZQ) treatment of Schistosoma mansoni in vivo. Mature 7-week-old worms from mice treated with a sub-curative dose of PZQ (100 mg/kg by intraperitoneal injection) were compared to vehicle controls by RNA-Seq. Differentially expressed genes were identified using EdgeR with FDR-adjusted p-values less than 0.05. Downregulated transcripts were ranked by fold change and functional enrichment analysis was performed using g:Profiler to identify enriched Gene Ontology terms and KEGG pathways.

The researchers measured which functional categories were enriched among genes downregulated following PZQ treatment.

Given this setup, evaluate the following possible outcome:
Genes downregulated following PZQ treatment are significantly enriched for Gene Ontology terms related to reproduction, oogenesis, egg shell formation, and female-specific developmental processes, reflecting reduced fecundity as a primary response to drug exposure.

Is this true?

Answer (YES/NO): NO